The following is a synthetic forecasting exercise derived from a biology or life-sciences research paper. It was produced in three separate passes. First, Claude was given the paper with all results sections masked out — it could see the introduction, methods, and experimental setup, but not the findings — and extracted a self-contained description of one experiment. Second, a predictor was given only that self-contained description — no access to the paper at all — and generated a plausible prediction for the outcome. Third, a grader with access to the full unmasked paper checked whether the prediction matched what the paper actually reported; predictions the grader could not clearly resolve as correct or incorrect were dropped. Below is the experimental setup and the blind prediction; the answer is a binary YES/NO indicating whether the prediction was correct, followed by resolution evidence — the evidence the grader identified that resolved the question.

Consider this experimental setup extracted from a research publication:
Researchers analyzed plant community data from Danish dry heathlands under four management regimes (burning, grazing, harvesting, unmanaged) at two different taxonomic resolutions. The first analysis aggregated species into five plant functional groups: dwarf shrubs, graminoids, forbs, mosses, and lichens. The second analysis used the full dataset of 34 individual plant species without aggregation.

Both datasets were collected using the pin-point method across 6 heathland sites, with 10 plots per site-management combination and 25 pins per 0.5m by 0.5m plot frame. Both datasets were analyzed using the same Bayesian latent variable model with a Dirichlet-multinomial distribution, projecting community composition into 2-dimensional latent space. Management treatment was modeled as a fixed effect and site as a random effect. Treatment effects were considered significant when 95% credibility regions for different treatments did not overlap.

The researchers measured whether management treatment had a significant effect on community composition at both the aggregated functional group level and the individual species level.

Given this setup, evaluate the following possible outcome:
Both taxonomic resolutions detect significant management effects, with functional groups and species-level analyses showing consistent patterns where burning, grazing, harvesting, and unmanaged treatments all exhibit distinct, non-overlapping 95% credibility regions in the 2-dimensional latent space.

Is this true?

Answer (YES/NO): NO